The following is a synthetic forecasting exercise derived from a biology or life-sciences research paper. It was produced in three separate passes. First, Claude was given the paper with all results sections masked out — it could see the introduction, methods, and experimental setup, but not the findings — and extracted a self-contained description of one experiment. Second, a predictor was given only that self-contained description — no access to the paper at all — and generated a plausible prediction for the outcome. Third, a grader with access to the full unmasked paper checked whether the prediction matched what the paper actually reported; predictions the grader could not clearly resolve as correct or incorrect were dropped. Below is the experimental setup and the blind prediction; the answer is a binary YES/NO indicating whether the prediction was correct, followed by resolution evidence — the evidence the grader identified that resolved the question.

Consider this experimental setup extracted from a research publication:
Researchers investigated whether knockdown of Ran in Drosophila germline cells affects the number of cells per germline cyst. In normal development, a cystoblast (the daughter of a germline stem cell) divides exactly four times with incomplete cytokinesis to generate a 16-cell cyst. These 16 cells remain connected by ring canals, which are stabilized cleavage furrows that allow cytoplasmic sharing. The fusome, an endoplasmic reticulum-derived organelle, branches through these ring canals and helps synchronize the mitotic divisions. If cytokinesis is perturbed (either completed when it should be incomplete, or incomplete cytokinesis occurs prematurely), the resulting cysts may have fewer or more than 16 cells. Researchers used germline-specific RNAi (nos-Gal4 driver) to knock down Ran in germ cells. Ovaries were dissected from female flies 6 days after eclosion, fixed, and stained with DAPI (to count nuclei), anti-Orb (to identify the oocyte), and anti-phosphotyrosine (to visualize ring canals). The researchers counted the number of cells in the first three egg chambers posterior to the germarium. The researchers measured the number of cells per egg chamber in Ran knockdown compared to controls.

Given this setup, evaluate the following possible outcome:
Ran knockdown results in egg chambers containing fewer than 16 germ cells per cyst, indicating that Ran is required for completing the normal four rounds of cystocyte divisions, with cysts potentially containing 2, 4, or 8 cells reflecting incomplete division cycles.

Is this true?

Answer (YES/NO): NO